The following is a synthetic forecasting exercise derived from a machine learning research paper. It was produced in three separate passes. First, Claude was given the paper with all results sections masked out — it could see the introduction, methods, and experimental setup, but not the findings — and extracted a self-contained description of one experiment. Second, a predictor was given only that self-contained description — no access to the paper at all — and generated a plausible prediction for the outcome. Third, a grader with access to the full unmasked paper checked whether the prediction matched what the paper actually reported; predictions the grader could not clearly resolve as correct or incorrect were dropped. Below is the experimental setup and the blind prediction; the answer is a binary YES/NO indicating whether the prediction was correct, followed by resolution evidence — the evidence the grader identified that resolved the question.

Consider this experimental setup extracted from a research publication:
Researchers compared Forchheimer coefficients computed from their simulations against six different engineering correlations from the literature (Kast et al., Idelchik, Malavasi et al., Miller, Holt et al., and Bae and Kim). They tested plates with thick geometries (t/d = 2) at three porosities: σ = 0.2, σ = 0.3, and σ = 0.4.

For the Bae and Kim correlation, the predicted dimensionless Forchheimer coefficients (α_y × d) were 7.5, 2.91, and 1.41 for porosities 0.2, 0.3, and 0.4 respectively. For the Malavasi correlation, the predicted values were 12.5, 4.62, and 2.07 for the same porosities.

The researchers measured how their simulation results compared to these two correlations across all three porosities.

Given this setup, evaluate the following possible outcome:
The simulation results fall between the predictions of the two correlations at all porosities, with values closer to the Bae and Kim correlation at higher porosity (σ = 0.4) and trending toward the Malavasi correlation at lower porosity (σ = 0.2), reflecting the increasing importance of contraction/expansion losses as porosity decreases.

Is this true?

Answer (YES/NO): NO